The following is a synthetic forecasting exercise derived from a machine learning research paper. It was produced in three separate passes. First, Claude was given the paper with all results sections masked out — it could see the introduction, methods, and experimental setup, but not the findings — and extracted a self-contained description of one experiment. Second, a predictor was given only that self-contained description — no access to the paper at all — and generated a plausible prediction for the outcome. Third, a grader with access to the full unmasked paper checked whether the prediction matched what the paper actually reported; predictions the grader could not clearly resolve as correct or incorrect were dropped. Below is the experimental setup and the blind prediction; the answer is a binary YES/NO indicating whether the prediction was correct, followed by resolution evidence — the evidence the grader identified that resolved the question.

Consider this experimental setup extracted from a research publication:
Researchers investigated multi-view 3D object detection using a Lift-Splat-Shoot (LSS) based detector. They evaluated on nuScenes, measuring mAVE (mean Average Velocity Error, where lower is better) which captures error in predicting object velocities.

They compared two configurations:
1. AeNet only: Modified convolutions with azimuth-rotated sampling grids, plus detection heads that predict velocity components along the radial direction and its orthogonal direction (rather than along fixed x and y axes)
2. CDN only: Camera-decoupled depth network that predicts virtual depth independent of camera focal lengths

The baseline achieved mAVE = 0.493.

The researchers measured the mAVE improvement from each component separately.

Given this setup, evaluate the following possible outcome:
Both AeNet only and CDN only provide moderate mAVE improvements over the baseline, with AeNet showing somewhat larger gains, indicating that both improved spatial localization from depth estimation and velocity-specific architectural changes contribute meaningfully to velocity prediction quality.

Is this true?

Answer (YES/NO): NO